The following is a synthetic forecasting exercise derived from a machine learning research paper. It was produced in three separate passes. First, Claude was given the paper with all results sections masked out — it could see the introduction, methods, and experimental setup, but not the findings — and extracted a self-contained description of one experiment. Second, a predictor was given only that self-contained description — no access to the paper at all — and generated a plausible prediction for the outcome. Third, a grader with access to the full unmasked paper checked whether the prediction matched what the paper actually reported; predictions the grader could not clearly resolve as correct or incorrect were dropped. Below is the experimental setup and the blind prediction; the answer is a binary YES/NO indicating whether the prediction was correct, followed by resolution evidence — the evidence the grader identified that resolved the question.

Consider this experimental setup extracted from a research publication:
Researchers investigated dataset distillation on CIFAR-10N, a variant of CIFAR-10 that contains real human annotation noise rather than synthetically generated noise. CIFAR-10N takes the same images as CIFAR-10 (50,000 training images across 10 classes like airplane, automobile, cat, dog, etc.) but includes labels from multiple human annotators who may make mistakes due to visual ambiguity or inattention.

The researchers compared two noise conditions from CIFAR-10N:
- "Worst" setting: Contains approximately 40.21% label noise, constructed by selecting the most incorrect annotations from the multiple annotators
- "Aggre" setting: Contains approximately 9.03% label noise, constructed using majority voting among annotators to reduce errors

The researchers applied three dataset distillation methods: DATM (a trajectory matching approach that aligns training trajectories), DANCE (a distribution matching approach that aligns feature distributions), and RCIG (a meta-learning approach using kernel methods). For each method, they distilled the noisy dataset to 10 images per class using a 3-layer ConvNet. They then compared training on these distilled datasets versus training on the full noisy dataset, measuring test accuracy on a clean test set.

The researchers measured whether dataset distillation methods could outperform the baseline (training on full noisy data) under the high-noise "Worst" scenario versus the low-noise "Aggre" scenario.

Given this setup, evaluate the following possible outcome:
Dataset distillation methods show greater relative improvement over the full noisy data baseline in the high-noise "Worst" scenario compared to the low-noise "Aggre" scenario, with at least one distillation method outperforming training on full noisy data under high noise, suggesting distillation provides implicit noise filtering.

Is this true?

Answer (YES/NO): YES